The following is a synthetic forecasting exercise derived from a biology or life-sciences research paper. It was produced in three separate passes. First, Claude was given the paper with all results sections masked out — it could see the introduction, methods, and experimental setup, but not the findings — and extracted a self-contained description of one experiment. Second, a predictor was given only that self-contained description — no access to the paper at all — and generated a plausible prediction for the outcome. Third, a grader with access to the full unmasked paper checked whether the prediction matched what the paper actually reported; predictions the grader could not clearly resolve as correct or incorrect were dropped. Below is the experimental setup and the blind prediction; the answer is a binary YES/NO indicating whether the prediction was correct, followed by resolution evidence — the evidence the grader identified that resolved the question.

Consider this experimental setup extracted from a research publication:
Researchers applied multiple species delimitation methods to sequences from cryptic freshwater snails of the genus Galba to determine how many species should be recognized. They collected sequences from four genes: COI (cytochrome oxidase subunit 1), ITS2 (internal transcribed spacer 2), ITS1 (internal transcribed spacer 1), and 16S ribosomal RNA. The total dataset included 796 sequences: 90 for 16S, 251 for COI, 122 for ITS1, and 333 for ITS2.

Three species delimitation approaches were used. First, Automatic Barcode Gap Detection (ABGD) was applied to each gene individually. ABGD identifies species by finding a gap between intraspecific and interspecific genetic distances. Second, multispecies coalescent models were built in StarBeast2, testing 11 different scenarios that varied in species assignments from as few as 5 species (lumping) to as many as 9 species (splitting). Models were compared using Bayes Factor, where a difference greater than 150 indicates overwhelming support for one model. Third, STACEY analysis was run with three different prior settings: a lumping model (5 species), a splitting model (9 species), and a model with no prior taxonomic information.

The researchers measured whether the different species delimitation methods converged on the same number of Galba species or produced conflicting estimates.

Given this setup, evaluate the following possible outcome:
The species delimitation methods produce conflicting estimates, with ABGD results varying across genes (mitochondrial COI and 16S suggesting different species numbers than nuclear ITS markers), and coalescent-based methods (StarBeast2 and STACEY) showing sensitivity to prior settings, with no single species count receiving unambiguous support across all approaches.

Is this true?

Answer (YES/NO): NO